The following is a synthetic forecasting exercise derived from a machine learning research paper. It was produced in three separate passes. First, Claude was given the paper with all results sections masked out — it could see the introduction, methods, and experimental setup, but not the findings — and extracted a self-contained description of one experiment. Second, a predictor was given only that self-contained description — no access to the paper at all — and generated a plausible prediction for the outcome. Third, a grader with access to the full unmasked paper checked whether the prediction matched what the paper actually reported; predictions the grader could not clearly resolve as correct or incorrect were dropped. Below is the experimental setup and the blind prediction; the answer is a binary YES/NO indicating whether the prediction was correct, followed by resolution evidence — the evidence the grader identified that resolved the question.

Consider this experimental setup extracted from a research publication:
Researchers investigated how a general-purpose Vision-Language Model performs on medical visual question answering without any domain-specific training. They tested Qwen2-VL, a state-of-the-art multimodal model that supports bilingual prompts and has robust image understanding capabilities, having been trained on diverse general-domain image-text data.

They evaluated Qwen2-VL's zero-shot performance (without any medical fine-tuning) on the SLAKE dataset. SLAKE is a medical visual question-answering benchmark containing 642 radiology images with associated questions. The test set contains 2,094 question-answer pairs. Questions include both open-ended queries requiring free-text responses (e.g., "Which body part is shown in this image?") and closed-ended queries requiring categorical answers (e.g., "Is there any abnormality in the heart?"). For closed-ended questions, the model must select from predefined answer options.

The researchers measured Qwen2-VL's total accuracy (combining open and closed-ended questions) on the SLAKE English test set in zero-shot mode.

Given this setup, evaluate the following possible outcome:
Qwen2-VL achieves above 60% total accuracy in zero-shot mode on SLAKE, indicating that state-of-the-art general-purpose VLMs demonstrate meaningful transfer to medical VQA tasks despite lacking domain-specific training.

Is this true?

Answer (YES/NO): NO